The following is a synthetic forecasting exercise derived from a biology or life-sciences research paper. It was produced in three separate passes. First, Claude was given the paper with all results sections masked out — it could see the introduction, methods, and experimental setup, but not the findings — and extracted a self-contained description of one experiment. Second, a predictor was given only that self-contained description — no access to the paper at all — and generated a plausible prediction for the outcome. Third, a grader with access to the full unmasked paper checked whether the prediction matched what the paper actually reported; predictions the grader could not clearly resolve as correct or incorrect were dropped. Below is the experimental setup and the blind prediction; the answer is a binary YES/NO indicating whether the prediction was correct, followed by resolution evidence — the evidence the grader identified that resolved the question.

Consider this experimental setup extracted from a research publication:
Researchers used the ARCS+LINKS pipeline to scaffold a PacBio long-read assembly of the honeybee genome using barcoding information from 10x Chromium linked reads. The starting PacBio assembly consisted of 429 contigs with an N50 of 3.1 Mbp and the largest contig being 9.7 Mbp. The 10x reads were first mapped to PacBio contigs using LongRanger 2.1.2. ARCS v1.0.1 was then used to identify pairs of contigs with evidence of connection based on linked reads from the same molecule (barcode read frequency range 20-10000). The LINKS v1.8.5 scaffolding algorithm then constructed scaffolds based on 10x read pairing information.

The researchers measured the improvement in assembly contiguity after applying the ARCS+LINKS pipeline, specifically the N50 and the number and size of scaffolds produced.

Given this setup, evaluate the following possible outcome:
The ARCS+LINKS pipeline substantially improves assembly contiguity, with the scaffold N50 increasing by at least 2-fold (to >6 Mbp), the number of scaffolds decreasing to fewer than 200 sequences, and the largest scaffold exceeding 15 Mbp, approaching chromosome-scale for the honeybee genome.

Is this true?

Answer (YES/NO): NO